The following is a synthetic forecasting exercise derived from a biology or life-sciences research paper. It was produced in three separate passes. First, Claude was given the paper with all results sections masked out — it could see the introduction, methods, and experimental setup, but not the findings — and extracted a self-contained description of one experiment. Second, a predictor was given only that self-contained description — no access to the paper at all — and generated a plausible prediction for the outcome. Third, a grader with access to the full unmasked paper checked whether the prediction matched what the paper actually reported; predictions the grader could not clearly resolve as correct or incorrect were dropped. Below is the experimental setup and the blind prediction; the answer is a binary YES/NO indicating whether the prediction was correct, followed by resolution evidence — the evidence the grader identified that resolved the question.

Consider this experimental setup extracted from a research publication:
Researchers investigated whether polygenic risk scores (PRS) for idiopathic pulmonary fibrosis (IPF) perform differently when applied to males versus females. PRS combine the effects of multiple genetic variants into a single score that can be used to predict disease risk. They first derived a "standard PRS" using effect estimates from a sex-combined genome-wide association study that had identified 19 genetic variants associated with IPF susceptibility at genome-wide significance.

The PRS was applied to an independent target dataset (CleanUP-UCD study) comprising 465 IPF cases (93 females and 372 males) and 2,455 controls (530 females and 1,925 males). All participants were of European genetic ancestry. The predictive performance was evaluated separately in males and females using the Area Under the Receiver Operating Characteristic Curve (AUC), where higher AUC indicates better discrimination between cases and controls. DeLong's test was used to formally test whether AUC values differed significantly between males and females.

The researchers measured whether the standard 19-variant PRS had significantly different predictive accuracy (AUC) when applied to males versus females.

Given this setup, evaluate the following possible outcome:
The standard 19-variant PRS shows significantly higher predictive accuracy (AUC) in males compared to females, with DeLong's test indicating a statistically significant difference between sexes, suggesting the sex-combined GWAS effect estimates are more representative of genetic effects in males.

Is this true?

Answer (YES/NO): NO